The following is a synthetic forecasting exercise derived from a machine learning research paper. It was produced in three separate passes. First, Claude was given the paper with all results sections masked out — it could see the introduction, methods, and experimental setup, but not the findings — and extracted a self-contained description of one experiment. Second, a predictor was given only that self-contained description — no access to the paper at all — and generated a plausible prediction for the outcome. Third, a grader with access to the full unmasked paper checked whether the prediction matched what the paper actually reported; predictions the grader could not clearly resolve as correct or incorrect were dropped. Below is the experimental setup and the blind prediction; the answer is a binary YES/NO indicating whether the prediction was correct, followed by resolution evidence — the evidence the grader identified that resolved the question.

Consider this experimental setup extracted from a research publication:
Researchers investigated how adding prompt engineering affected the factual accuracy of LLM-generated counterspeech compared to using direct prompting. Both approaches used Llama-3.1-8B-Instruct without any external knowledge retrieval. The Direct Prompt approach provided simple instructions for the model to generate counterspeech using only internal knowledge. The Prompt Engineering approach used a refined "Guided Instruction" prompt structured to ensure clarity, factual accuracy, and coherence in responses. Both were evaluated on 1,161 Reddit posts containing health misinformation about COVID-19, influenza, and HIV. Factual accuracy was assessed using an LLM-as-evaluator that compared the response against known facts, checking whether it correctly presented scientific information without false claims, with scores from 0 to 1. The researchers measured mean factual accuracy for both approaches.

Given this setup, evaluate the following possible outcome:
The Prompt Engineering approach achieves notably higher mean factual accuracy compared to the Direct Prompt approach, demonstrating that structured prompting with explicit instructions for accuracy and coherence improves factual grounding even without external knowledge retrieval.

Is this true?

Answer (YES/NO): NO